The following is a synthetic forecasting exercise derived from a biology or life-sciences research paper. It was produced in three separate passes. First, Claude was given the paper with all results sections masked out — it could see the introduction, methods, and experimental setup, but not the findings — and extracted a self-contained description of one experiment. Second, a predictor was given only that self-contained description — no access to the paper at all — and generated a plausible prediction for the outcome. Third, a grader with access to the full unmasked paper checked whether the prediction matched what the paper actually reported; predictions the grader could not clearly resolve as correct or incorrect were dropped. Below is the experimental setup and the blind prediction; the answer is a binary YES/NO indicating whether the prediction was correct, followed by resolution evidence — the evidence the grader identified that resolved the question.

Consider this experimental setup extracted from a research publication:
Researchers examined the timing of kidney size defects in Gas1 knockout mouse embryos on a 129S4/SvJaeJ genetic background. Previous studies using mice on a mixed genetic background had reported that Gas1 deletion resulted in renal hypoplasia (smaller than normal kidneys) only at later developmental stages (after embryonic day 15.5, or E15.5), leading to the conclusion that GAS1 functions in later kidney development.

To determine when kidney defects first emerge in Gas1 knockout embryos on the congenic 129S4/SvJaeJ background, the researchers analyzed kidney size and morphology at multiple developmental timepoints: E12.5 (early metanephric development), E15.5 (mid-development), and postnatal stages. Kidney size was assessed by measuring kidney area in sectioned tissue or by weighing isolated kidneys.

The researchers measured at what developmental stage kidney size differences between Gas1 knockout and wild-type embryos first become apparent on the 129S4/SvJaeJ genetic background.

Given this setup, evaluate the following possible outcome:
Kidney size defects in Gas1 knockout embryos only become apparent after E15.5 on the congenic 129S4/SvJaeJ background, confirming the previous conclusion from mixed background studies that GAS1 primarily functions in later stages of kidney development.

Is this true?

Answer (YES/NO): NO